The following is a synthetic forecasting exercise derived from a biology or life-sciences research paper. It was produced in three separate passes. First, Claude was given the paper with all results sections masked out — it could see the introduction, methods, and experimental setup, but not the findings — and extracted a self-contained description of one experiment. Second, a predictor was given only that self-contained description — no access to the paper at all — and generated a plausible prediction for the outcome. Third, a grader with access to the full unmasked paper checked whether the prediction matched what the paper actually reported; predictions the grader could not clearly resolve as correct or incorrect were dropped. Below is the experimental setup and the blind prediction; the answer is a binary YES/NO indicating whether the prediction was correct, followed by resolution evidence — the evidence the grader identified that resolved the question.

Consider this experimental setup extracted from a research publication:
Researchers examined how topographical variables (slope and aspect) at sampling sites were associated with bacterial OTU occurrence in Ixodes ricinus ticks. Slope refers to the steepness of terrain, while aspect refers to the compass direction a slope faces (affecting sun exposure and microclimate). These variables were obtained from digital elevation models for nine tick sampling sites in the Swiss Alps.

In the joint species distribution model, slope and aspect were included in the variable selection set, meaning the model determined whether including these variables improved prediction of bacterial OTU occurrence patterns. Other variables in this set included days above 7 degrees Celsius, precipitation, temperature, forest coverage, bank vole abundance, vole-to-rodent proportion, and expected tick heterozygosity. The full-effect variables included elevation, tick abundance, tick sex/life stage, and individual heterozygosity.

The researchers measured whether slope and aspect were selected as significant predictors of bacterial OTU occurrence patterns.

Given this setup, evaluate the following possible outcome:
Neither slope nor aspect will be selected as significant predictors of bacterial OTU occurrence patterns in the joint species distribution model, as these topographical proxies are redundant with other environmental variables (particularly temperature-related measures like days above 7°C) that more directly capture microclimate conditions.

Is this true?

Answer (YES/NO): NO